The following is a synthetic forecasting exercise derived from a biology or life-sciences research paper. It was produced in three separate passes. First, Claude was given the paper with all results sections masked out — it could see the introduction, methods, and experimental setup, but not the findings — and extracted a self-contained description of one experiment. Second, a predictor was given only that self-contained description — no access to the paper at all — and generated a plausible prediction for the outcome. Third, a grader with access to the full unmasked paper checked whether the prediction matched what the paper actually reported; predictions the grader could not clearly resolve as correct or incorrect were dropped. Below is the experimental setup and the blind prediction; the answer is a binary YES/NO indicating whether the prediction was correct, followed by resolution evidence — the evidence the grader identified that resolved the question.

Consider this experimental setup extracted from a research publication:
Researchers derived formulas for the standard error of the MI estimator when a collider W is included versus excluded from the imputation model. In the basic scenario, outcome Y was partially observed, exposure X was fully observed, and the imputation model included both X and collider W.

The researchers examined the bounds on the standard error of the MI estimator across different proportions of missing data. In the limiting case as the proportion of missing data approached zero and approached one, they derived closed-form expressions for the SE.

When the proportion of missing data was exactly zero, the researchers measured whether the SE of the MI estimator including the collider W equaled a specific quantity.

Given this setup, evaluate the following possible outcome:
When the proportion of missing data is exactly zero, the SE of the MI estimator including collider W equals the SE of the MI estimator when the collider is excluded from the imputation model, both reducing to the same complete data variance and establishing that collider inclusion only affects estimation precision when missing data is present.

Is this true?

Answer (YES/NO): NO